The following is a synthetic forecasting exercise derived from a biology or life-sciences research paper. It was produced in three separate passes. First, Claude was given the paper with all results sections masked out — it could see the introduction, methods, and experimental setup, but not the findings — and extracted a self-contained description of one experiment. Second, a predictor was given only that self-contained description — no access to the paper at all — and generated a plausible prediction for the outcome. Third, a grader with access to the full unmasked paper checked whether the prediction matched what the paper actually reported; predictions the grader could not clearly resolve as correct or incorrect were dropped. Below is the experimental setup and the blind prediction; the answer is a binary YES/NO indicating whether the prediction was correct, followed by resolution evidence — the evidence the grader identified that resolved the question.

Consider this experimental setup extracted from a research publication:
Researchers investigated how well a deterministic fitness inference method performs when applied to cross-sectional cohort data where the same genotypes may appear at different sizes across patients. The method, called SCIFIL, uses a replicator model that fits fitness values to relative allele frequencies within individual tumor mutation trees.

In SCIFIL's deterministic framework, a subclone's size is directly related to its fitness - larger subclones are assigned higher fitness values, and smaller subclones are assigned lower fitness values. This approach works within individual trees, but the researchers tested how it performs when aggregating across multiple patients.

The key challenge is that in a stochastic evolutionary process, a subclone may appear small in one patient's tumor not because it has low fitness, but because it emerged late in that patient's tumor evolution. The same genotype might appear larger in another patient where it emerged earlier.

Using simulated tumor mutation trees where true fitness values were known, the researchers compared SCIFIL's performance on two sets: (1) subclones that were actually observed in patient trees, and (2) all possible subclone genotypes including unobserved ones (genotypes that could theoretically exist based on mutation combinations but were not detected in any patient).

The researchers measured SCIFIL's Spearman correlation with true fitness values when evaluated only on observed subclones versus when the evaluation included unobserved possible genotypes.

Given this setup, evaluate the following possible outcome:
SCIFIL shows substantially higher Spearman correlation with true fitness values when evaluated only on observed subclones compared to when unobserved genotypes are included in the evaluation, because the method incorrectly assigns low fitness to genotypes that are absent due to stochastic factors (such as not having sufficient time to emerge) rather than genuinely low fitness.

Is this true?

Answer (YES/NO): YES